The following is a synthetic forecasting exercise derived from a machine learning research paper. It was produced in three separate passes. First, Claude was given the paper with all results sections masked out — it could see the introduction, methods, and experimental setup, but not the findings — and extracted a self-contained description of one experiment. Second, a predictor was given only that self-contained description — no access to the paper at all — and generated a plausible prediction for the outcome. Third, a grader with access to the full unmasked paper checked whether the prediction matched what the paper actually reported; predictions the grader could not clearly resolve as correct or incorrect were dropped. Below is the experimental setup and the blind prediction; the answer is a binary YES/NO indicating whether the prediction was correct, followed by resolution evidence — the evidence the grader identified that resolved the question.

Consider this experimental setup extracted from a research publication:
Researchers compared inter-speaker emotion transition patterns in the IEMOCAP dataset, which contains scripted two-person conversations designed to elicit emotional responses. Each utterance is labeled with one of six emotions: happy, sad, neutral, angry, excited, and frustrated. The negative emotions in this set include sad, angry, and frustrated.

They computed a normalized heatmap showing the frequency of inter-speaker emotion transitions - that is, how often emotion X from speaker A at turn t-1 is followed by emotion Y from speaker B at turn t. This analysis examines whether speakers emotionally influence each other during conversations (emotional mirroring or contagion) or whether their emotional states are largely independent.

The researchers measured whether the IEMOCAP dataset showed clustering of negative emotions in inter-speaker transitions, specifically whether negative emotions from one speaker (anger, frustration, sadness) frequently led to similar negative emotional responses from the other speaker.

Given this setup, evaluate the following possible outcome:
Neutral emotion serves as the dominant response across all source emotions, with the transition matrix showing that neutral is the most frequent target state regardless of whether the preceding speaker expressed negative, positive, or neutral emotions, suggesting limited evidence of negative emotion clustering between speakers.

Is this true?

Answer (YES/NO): NO